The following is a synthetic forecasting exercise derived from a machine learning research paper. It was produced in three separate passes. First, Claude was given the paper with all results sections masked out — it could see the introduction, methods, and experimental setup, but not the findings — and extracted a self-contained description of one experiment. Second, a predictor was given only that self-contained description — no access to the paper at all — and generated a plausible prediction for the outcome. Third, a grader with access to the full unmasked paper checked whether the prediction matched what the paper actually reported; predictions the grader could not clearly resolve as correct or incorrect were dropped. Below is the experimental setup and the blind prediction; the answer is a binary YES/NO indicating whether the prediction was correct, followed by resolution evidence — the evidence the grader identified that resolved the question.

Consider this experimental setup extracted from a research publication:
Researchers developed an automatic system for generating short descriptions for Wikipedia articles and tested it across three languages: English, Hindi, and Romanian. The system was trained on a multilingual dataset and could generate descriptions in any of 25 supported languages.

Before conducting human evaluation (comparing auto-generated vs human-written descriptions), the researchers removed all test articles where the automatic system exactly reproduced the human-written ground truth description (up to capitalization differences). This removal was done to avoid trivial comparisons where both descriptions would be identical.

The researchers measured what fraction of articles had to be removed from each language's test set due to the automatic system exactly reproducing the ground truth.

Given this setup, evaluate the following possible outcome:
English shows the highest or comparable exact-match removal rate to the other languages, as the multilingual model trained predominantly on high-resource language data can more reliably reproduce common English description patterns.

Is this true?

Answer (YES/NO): NO